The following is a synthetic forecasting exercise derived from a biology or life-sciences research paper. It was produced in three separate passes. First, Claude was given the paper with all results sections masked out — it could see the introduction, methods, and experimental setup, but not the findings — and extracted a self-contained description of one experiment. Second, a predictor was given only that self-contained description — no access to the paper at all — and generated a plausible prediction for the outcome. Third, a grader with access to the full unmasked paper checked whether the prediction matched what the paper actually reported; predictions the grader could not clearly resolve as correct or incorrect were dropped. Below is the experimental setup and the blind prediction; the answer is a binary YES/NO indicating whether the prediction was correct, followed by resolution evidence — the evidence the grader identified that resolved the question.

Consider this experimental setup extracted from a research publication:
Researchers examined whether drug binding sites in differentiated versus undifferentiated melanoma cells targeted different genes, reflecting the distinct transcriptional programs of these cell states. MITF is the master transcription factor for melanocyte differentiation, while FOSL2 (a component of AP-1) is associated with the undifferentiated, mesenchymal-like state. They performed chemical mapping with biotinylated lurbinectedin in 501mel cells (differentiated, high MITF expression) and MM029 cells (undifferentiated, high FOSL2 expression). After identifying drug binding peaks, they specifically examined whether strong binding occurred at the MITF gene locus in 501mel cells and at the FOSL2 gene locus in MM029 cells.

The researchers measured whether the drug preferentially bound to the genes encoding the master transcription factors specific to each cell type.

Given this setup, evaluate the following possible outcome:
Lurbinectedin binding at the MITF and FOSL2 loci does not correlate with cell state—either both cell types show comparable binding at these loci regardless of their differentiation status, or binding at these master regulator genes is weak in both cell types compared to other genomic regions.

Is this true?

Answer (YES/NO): NO